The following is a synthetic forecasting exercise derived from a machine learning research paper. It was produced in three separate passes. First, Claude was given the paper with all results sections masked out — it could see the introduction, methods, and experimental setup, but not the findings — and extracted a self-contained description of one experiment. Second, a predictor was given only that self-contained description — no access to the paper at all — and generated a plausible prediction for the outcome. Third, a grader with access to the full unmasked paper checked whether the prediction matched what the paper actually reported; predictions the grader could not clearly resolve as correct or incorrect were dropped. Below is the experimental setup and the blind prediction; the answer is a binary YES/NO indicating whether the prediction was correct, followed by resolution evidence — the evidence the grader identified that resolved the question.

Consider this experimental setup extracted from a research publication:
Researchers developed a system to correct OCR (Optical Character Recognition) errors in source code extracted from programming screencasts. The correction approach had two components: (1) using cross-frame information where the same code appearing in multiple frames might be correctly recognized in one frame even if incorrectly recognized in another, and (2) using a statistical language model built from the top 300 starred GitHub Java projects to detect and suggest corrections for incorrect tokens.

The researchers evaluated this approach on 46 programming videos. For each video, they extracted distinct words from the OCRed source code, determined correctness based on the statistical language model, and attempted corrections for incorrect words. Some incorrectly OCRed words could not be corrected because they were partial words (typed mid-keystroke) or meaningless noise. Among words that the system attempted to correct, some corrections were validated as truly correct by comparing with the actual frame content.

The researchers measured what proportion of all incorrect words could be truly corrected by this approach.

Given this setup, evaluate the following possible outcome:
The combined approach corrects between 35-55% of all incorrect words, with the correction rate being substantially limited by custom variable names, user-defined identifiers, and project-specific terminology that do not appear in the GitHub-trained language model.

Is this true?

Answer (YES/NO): YES